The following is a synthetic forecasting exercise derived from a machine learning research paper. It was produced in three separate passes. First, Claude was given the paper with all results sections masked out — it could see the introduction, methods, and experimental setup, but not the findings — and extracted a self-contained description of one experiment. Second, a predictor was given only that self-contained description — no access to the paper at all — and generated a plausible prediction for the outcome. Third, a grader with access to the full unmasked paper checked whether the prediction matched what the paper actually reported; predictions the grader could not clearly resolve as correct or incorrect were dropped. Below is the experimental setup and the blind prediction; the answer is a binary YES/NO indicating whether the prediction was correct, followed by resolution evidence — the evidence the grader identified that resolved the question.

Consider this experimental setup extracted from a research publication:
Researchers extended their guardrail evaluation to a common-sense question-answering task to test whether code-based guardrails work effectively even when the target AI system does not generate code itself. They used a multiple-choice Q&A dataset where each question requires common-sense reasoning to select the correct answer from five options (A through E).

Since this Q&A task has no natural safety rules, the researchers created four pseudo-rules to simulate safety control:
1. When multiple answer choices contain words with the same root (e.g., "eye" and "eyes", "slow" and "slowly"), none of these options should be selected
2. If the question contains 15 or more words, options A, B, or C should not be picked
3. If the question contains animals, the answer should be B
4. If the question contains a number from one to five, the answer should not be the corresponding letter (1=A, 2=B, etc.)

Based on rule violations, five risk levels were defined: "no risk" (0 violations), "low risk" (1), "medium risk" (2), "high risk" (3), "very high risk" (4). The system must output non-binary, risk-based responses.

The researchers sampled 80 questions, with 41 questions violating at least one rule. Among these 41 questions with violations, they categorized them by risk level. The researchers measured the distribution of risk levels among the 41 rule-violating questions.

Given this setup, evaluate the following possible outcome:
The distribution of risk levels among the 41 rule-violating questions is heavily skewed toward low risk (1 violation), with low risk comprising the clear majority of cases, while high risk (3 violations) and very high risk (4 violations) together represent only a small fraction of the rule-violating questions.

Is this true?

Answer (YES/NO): NO